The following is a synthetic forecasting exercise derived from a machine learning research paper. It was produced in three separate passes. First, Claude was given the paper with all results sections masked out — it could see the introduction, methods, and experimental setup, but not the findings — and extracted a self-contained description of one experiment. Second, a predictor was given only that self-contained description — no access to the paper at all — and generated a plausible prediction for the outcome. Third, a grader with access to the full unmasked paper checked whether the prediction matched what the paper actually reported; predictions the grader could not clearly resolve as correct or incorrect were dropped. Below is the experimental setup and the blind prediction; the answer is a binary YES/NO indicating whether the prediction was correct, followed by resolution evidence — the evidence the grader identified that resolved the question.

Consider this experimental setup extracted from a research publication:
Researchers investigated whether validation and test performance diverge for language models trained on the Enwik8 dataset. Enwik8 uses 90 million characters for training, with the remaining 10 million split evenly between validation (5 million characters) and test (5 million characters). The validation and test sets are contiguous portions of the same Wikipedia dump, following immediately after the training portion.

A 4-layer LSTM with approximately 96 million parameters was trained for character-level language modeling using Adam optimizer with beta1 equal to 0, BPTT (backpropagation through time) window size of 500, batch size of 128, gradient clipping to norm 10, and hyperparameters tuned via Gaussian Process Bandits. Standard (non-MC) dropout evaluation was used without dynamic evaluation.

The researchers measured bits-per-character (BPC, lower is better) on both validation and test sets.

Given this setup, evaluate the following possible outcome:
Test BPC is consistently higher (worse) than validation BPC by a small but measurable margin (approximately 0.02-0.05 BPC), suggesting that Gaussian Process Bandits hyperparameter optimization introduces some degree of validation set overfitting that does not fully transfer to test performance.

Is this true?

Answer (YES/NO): NO